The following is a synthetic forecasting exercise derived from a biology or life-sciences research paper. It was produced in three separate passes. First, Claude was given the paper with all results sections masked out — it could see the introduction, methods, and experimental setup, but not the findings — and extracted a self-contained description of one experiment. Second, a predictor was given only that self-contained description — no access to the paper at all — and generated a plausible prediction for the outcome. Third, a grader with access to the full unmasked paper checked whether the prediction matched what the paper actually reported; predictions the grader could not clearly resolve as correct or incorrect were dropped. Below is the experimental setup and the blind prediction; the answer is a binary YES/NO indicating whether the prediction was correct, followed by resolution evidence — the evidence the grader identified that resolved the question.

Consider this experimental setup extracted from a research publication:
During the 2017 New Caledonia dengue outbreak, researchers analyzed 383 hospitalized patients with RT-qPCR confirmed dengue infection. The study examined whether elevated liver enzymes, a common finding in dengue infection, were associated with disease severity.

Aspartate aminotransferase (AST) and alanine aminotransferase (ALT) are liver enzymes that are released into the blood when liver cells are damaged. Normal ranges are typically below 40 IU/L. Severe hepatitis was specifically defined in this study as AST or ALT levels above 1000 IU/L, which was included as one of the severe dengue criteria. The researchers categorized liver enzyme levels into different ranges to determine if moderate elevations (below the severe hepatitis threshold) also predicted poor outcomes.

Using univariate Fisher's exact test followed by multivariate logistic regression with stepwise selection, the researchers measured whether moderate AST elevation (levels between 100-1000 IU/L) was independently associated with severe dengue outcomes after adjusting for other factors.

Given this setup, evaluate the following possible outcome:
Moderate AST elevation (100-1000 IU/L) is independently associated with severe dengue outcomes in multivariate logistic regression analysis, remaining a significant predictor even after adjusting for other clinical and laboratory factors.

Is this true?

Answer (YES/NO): NO